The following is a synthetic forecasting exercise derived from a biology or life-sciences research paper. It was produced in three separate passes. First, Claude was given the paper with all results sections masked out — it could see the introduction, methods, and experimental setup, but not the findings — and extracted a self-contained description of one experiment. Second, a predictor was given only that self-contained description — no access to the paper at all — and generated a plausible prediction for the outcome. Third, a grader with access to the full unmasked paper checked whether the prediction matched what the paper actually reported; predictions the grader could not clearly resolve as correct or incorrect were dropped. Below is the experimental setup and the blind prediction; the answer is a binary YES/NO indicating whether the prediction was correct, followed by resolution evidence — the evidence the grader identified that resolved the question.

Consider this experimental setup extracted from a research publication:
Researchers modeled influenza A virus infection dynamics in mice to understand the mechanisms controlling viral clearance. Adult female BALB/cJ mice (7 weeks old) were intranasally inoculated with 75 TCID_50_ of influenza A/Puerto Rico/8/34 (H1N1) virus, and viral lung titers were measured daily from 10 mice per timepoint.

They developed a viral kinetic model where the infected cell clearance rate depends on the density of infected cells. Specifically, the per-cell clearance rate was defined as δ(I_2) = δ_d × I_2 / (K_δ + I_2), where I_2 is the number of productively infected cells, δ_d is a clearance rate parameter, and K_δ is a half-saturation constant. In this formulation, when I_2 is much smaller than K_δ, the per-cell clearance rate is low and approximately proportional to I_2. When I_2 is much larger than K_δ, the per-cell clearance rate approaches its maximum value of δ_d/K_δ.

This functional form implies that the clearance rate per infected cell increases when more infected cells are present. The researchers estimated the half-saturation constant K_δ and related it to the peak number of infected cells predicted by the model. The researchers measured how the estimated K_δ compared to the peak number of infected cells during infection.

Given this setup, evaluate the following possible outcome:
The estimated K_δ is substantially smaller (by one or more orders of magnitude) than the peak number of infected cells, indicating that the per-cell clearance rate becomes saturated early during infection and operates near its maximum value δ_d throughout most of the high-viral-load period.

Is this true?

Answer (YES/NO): NO